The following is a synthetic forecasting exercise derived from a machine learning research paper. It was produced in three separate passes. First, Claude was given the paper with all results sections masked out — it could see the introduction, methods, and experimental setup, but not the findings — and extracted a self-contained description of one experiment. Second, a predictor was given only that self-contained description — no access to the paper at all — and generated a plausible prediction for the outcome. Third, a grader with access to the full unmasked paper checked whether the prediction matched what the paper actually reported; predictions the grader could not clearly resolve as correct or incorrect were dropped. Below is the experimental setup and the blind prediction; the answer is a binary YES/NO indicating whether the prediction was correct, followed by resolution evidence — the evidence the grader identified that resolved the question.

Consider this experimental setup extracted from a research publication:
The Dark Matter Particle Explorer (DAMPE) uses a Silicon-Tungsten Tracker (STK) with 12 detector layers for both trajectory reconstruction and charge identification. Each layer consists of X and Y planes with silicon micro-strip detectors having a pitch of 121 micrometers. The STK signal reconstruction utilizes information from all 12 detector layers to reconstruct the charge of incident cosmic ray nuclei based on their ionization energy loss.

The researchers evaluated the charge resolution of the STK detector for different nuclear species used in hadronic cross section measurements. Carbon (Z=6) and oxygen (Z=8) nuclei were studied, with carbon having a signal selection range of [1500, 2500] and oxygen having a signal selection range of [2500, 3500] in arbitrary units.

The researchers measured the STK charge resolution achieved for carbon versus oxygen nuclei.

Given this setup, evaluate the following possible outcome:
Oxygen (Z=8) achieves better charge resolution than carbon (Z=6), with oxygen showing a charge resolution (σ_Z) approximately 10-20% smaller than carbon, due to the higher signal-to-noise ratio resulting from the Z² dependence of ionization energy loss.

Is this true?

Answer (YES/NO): NO